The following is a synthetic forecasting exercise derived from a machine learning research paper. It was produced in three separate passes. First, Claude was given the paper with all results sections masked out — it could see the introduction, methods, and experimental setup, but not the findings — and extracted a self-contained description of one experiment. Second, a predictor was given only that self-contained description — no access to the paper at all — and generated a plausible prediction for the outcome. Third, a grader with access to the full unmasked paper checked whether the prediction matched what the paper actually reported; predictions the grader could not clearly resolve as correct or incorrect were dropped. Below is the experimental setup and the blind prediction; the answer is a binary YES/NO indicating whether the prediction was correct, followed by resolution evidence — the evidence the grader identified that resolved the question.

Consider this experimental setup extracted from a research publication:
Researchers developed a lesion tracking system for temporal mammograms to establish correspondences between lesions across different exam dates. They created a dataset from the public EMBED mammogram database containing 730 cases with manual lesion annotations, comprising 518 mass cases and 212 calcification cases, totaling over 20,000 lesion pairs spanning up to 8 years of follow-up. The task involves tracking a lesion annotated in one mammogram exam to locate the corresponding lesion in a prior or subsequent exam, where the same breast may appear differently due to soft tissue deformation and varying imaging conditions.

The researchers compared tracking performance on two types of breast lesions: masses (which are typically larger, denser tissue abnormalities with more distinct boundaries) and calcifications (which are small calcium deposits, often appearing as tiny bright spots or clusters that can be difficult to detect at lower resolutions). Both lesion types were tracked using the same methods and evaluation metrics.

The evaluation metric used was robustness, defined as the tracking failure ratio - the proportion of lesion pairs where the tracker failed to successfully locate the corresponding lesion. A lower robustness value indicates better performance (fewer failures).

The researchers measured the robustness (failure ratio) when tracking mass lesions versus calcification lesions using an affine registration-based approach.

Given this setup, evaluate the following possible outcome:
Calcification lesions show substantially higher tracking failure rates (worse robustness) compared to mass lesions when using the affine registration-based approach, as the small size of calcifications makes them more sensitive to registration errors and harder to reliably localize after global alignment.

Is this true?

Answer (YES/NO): YES